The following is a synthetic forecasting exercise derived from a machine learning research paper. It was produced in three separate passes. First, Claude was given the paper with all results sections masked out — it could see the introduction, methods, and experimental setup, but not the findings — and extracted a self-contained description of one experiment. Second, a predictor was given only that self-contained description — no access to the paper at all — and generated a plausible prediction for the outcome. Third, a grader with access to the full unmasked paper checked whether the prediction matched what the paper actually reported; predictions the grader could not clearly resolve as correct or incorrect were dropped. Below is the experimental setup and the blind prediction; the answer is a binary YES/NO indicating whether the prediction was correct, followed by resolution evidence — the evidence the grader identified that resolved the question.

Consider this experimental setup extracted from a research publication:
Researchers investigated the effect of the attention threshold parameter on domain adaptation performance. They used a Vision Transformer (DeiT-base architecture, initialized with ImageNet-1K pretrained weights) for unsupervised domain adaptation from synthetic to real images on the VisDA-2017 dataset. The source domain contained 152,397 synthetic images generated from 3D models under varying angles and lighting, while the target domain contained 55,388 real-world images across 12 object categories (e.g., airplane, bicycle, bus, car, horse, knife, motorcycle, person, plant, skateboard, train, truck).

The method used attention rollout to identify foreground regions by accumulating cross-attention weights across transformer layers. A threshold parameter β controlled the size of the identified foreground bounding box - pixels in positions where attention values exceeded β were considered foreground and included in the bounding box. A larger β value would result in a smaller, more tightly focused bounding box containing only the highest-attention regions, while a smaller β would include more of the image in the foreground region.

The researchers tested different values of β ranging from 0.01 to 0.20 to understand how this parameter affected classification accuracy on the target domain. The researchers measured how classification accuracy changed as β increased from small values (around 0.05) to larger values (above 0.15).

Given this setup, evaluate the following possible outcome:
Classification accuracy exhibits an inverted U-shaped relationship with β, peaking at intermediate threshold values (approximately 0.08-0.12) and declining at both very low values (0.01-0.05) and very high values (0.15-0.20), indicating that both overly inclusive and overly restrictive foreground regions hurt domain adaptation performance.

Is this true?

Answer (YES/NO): NO